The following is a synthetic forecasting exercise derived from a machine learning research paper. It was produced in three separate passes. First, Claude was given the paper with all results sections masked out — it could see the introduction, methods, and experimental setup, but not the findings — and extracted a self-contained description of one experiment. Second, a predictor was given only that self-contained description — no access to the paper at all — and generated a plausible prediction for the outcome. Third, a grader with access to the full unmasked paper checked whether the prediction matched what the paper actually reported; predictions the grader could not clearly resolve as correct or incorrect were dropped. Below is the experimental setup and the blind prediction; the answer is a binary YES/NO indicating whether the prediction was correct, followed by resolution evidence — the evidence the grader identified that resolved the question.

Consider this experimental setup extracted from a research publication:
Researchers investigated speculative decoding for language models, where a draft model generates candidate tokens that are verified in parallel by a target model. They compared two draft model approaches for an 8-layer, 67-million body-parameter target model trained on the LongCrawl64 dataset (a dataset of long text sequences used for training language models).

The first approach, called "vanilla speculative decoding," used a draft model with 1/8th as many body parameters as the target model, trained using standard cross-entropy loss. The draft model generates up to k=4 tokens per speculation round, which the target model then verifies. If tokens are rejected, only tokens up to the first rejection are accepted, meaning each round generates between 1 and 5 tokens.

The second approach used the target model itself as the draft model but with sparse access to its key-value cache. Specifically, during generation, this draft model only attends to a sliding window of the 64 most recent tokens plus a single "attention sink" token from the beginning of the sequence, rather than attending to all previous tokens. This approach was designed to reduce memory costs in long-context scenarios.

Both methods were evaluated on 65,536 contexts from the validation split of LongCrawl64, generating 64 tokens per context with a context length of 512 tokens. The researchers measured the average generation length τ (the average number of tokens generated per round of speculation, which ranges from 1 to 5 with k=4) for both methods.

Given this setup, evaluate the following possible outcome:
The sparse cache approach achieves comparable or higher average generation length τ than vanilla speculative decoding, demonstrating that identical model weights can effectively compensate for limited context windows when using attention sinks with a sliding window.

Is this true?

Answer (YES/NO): YES